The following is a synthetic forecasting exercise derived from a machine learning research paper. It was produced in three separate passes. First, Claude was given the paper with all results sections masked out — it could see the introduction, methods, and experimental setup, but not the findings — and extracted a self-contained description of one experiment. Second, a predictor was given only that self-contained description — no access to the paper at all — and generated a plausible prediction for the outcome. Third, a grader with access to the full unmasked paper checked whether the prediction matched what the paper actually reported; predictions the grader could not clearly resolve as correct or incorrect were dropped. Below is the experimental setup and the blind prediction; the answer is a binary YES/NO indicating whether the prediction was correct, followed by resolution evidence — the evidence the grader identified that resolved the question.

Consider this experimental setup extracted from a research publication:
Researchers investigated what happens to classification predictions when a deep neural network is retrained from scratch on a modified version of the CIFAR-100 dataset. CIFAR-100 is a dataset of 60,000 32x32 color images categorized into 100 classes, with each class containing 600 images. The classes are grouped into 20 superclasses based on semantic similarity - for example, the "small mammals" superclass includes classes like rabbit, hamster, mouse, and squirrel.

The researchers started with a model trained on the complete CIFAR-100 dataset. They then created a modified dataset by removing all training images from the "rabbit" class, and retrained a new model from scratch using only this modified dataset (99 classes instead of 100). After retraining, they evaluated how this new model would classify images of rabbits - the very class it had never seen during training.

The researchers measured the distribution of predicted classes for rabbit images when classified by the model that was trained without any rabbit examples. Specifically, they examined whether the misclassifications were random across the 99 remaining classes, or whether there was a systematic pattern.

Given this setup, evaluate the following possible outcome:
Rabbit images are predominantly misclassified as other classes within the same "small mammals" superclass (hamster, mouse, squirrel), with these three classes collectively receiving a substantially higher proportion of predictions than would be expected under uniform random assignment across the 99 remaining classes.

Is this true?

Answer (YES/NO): YES